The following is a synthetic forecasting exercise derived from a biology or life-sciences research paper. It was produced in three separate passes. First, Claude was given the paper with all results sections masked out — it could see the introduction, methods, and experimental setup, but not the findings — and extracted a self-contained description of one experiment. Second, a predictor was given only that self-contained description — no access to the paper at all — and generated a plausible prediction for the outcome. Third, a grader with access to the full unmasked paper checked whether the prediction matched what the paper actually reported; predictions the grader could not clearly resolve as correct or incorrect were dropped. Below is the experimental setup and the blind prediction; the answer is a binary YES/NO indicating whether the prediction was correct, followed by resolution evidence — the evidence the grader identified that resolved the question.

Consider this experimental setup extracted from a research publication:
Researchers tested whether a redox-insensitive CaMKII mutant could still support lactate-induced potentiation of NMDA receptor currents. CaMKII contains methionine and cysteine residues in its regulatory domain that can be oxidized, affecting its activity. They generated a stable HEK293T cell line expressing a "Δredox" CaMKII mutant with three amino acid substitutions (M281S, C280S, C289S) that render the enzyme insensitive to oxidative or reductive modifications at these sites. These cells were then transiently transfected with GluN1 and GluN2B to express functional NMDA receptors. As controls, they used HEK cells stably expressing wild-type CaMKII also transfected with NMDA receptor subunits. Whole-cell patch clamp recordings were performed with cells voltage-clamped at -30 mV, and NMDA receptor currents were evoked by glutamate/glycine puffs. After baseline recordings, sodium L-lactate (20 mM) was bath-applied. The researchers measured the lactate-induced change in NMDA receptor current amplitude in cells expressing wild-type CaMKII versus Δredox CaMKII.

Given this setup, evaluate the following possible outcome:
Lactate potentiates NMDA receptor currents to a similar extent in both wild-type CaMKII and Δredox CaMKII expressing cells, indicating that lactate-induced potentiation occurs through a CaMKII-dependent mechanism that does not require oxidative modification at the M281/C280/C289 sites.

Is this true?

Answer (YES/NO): YES